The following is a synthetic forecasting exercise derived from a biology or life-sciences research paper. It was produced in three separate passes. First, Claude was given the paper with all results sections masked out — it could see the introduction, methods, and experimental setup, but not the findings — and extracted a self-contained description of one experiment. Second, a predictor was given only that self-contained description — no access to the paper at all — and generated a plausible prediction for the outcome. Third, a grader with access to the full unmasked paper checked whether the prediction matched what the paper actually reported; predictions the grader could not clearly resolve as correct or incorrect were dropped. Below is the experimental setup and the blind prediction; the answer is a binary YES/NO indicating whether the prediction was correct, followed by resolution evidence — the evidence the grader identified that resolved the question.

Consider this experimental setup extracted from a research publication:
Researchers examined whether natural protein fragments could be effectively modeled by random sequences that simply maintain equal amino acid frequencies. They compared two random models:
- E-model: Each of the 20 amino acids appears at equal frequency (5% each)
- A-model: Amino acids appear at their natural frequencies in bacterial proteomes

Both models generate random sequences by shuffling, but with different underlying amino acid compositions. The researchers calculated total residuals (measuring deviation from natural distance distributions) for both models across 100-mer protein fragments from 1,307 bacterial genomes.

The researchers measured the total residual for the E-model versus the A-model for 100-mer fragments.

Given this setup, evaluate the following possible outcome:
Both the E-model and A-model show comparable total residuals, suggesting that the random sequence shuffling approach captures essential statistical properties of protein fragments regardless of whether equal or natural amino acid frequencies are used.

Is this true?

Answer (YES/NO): NO